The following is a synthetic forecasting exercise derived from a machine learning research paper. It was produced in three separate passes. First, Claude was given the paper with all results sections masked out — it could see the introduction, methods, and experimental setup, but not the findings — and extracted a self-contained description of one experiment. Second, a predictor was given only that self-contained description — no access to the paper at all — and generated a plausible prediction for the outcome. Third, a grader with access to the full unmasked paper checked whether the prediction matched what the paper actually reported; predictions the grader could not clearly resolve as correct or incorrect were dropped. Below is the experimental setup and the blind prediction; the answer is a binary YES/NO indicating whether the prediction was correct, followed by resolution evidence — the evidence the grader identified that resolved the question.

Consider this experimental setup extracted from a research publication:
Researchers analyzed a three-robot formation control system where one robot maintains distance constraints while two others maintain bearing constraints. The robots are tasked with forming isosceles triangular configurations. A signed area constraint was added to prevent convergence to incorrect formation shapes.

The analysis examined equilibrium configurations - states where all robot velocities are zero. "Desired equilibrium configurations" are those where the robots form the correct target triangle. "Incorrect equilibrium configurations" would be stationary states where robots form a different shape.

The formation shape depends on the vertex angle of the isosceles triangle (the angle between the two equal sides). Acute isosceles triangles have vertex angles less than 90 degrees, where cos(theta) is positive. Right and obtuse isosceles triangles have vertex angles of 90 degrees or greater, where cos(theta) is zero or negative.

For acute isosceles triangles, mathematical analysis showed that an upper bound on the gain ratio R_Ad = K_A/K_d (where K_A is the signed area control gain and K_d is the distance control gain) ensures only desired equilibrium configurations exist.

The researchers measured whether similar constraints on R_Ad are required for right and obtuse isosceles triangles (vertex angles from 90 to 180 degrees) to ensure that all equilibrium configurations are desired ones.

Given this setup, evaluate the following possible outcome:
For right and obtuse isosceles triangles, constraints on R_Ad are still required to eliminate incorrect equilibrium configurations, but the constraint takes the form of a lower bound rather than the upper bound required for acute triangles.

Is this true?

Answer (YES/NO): NO